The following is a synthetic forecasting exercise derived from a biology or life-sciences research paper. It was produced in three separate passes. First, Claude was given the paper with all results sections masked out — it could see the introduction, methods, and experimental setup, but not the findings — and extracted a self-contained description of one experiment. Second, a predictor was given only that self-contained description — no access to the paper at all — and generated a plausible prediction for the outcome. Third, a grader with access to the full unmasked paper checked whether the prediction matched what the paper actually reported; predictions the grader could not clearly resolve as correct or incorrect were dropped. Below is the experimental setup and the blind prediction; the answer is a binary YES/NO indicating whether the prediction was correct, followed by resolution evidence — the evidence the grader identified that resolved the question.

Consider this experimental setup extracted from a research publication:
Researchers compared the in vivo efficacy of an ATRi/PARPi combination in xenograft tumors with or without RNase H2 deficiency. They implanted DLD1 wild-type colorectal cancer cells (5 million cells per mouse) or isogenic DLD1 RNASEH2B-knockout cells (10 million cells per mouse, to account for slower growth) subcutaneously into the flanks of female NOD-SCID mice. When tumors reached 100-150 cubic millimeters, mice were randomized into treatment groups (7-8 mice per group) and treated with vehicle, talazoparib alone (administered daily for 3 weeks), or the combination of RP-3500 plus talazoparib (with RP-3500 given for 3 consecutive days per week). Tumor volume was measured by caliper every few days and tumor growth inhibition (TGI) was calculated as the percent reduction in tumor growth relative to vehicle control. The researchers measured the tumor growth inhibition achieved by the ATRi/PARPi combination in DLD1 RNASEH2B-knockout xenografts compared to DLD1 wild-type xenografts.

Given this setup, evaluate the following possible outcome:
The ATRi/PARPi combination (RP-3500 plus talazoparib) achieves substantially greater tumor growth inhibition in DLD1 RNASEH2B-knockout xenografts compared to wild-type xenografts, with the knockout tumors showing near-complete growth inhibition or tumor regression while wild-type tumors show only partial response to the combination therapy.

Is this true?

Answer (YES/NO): NO